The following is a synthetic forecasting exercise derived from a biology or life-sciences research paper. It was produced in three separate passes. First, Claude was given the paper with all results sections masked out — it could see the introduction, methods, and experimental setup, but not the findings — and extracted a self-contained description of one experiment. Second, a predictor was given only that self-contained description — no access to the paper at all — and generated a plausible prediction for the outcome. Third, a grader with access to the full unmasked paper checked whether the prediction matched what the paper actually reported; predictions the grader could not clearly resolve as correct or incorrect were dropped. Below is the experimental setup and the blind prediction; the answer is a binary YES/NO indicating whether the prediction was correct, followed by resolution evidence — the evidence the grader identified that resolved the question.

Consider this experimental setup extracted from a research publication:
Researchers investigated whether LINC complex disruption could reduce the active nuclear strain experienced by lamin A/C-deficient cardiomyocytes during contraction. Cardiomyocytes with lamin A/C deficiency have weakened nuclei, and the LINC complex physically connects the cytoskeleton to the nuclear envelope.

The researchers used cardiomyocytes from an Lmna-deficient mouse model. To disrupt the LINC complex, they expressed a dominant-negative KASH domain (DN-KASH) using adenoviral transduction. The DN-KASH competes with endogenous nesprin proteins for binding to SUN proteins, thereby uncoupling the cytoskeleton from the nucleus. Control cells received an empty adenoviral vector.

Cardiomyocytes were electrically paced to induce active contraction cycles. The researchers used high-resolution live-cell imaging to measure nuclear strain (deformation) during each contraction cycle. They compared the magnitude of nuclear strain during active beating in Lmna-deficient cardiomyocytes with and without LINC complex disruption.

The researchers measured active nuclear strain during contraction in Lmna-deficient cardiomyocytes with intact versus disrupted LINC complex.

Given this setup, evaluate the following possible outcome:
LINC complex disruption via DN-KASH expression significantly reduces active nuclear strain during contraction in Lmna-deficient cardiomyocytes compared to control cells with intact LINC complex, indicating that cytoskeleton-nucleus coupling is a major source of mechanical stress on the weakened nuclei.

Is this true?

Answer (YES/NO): NO